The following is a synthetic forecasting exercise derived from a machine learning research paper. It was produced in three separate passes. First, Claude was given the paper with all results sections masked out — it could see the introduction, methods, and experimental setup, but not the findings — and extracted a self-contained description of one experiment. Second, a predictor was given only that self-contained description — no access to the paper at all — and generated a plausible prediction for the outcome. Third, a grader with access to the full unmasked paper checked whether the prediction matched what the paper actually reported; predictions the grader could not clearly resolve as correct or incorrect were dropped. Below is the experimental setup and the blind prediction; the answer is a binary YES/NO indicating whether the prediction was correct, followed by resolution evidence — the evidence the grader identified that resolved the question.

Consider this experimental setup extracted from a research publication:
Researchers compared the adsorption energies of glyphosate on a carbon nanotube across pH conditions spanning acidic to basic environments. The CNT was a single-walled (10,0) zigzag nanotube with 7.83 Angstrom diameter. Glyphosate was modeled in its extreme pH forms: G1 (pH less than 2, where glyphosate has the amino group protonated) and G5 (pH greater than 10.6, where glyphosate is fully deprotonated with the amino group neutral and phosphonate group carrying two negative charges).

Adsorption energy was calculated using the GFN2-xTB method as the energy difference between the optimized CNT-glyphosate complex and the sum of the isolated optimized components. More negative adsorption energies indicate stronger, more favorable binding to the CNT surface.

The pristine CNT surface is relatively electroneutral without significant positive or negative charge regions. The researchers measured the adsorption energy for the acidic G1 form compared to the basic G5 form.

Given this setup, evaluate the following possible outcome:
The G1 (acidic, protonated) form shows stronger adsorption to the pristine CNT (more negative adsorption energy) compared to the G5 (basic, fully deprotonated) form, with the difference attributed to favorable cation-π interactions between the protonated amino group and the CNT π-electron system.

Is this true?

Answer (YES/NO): NO